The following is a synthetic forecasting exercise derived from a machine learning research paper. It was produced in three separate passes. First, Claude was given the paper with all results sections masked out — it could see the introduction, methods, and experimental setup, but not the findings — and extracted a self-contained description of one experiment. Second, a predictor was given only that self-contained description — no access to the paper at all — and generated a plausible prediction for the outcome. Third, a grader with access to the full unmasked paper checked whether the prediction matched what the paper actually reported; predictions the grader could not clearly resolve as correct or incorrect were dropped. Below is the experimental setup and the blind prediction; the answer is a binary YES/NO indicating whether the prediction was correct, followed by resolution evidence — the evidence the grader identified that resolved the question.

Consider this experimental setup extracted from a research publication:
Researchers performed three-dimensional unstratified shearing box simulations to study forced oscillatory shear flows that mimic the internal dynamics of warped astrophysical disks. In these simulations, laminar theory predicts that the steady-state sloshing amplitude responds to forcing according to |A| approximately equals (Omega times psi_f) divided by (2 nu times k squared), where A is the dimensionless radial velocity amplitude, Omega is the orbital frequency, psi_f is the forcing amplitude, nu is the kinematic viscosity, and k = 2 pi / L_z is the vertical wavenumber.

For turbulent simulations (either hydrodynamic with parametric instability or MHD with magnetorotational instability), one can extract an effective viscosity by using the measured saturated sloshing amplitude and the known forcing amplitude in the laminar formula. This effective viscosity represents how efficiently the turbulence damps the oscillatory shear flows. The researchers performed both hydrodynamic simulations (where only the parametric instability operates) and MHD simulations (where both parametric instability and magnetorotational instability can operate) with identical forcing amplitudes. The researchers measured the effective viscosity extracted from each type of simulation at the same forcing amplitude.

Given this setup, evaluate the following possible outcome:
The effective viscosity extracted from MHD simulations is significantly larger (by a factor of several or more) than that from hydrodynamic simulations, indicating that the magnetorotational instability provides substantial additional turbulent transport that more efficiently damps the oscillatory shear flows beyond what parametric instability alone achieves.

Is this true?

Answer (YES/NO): NO